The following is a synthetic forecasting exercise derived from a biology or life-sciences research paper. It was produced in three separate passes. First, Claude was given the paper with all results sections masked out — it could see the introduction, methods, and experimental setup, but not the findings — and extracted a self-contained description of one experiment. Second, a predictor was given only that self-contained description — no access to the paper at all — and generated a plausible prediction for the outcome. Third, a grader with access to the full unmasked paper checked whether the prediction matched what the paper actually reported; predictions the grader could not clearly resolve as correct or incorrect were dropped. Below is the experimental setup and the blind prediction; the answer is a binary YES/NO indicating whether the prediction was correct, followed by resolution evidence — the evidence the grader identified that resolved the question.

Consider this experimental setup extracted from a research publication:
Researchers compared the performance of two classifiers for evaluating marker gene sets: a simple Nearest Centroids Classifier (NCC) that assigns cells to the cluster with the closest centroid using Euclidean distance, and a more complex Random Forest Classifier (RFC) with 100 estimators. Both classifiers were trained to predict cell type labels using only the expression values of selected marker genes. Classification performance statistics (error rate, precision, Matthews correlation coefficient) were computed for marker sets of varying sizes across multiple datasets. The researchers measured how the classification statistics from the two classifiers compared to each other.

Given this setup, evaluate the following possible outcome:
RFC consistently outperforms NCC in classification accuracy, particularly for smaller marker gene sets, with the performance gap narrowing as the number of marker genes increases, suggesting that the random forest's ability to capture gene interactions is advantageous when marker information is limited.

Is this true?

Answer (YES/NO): NO